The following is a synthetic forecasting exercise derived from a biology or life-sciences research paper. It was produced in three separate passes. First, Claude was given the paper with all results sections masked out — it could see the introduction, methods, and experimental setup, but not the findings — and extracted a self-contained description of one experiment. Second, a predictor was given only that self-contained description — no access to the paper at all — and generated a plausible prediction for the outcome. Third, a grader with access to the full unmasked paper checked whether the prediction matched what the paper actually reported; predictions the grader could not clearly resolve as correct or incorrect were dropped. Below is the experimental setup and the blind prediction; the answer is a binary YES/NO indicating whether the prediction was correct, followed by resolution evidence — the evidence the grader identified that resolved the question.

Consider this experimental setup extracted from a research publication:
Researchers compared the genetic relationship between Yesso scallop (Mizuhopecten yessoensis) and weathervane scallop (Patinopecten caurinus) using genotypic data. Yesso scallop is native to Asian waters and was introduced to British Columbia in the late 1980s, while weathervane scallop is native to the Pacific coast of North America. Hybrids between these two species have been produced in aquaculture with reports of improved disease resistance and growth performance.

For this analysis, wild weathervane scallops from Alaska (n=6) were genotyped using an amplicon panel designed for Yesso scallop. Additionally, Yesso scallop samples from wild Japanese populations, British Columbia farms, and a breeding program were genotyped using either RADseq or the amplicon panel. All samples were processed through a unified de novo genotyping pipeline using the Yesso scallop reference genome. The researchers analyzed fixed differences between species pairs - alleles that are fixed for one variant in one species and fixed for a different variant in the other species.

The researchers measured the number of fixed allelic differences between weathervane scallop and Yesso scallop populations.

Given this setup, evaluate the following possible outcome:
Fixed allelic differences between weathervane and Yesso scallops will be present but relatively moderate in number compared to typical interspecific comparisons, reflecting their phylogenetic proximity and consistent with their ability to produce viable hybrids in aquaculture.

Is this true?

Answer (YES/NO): YES